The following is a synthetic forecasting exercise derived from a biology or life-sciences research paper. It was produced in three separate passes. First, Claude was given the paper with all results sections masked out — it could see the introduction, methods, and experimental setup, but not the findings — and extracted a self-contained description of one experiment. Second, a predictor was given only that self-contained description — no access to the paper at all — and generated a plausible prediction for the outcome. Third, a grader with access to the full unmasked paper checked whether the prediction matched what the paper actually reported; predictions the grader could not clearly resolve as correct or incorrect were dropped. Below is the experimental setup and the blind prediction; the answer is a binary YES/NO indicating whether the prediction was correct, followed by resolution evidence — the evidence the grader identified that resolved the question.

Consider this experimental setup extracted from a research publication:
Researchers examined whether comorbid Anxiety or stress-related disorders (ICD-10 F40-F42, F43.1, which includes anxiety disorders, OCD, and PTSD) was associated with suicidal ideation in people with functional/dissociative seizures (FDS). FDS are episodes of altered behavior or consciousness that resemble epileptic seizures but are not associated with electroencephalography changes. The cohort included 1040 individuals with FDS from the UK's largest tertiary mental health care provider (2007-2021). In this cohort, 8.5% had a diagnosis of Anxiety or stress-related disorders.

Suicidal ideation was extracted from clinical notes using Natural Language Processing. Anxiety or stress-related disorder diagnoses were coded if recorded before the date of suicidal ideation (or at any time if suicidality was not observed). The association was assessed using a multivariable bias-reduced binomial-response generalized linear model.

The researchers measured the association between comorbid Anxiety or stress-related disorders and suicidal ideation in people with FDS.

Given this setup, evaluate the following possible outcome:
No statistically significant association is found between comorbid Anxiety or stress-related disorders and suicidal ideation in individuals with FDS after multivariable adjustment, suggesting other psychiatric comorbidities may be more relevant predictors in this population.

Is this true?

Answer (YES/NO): YES